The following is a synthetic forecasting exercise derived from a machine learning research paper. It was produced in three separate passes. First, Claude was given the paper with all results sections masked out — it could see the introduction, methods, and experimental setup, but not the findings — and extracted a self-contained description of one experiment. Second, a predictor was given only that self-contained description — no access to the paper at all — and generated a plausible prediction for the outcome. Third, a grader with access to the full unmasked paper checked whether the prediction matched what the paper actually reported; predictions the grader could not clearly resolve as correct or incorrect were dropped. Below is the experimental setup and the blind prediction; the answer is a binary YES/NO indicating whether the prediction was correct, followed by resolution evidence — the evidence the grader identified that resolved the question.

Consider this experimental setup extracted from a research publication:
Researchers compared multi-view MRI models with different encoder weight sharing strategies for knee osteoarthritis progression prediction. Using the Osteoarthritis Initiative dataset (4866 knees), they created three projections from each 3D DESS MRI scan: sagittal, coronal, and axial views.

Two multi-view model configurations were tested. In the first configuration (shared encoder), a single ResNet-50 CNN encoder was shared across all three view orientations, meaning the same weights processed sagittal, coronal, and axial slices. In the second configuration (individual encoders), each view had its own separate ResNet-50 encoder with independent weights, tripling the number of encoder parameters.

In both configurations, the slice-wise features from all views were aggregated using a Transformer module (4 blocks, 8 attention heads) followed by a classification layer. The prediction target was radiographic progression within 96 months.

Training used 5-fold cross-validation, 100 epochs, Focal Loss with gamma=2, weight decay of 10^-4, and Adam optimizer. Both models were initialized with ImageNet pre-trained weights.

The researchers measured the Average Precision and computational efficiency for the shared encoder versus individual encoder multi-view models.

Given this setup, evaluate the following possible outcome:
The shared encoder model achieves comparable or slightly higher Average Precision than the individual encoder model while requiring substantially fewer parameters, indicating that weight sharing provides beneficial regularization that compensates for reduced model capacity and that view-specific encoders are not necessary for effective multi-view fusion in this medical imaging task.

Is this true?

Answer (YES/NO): YES